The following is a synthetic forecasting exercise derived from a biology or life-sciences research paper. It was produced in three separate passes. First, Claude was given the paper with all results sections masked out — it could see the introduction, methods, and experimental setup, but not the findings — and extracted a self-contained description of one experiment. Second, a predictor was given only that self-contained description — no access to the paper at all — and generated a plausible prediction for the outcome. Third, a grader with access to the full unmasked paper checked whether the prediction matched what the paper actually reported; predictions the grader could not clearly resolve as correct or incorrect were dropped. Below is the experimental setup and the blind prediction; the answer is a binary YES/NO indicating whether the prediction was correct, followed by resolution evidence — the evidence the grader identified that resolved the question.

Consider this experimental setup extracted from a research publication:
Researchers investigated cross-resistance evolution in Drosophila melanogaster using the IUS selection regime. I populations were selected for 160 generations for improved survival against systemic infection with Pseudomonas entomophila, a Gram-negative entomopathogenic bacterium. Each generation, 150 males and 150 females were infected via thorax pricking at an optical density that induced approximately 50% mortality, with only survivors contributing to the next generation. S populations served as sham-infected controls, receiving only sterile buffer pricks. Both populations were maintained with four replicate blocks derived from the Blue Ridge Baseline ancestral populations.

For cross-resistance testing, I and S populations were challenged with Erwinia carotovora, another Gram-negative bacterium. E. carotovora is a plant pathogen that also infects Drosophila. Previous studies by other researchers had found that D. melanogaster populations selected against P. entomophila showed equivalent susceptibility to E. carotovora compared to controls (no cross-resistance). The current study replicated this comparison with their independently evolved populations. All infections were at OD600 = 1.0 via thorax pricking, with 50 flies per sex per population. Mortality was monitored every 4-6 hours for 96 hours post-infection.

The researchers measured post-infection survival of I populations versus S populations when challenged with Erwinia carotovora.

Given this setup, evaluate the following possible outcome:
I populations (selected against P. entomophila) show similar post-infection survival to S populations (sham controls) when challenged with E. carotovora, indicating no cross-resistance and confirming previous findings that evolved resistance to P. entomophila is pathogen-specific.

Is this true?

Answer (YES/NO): NO